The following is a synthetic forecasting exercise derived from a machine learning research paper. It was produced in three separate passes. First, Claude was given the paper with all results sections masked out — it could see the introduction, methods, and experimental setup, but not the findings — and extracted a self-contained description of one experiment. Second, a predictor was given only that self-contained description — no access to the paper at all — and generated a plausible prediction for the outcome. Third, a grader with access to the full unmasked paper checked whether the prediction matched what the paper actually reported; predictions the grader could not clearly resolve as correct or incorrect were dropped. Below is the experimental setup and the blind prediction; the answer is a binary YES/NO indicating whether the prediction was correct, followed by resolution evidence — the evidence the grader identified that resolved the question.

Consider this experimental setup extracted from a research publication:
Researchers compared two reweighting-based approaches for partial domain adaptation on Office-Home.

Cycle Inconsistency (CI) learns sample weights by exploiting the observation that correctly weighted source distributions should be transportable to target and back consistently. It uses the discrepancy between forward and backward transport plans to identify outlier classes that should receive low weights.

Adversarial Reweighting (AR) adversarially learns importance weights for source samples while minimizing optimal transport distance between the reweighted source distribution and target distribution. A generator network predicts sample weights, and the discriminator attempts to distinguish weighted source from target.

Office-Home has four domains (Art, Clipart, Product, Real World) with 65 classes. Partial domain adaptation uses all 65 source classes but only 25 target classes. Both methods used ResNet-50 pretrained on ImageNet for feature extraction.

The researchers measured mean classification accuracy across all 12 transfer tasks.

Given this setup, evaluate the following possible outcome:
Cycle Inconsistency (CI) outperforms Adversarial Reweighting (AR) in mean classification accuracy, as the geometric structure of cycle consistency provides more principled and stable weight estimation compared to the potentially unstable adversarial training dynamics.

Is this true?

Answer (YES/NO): YES